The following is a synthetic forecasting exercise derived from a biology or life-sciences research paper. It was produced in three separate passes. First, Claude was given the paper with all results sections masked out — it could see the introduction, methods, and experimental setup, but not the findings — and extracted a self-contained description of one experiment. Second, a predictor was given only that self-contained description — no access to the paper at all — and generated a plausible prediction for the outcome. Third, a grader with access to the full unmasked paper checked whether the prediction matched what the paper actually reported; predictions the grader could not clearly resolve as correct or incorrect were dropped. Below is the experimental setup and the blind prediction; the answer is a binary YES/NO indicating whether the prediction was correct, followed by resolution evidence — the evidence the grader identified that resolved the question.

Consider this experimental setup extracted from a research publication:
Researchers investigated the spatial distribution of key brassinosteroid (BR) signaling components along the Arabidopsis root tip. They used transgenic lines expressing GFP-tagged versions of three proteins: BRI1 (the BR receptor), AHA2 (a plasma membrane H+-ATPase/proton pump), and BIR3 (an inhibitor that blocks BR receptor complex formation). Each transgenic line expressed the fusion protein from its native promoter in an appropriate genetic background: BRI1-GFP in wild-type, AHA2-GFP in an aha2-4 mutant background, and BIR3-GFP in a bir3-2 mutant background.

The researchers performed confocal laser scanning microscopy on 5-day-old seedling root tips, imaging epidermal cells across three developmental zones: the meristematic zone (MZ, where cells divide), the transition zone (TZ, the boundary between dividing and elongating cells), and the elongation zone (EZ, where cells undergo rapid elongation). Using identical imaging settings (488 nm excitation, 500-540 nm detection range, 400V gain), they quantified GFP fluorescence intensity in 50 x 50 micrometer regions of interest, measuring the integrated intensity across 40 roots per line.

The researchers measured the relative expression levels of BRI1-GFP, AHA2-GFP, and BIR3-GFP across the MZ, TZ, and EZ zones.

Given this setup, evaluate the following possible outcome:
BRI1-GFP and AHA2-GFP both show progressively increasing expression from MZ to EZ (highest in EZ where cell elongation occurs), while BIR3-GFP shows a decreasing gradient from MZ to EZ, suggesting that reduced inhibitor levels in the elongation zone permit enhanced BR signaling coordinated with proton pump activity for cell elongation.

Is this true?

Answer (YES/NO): NO